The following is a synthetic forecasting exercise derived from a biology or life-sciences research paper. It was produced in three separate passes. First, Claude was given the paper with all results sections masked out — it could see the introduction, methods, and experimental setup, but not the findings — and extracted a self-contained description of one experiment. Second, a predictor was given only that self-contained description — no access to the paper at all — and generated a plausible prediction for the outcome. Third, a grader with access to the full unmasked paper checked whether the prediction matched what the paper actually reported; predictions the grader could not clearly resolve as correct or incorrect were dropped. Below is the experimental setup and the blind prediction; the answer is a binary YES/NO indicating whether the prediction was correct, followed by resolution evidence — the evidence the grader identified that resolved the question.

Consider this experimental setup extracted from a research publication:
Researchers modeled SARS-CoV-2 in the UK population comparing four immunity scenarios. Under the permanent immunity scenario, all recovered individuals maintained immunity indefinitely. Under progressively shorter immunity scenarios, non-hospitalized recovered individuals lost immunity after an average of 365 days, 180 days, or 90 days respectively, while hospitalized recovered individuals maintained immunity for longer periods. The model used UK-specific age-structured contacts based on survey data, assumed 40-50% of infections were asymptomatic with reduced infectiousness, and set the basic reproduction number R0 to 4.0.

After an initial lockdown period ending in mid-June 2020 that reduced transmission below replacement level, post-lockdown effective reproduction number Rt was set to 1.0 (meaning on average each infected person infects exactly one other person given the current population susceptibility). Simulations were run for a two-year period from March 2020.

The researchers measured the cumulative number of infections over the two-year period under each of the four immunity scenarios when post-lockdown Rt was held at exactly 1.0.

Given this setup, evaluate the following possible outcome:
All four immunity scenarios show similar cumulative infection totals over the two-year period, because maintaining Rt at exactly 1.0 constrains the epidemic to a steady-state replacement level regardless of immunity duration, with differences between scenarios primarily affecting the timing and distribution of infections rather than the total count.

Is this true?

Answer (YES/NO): NO